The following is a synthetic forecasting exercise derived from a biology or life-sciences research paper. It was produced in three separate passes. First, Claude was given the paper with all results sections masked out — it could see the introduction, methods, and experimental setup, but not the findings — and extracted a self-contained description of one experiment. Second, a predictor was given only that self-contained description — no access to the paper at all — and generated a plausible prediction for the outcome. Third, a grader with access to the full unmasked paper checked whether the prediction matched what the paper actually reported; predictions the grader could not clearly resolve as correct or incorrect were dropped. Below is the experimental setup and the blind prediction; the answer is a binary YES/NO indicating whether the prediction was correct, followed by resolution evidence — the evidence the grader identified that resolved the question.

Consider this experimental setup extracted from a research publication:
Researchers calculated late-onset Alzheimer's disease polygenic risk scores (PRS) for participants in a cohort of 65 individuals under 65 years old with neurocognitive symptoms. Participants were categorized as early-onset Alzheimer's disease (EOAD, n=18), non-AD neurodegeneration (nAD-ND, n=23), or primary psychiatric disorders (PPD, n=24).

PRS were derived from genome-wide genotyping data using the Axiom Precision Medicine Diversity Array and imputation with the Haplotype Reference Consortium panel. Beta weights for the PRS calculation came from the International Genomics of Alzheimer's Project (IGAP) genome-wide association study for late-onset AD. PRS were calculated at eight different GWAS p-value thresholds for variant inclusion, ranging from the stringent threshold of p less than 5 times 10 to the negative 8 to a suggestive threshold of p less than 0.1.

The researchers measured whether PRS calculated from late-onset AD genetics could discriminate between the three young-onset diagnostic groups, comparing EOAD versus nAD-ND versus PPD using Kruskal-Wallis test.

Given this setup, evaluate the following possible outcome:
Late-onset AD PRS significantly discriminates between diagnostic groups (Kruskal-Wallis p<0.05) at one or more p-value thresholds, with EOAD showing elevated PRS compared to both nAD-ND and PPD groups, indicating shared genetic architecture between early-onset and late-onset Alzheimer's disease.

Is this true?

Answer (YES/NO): NO